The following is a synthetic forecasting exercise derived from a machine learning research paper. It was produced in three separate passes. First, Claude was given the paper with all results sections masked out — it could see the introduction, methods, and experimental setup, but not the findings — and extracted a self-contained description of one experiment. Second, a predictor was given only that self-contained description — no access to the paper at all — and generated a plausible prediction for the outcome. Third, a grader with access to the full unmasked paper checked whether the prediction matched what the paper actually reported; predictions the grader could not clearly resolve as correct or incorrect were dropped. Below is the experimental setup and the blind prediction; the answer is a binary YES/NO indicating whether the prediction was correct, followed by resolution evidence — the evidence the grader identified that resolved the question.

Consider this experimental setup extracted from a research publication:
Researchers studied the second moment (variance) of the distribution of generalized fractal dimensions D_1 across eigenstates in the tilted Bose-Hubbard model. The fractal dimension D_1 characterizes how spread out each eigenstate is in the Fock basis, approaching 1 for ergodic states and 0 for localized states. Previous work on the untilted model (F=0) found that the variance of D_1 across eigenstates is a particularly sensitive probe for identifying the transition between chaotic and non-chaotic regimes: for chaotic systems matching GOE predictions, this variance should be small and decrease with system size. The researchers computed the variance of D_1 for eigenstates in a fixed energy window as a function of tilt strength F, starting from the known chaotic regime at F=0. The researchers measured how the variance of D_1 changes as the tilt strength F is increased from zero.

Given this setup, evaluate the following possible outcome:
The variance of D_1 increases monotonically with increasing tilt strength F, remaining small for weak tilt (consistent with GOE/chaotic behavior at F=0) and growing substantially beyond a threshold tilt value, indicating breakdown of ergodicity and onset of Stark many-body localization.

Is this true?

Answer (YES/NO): NO